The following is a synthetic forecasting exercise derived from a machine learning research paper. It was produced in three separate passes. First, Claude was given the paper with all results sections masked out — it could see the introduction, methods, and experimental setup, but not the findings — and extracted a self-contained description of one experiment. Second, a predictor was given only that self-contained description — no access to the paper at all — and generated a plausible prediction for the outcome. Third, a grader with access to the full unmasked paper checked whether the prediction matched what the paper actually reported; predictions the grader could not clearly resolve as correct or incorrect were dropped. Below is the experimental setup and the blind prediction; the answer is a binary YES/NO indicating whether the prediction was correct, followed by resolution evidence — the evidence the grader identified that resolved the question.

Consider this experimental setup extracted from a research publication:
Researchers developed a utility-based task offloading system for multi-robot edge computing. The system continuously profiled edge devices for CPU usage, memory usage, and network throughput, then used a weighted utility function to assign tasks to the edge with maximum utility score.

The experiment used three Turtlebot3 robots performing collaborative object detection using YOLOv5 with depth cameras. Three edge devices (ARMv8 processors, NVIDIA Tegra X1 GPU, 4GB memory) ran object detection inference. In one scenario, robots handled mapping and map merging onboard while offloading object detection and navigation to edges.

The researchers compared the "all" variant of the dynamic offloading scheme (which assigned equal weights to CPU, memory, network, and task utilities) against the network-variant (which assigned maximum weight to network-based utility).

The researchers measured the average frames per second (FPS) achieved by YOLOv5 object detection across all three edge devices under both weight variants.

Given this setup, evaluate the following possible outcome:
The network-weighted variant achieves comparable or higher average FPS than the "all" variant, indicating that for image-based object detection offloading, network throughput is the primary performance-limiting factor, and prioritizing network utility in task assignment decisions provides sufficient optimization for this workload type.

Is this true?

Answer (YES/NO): NO